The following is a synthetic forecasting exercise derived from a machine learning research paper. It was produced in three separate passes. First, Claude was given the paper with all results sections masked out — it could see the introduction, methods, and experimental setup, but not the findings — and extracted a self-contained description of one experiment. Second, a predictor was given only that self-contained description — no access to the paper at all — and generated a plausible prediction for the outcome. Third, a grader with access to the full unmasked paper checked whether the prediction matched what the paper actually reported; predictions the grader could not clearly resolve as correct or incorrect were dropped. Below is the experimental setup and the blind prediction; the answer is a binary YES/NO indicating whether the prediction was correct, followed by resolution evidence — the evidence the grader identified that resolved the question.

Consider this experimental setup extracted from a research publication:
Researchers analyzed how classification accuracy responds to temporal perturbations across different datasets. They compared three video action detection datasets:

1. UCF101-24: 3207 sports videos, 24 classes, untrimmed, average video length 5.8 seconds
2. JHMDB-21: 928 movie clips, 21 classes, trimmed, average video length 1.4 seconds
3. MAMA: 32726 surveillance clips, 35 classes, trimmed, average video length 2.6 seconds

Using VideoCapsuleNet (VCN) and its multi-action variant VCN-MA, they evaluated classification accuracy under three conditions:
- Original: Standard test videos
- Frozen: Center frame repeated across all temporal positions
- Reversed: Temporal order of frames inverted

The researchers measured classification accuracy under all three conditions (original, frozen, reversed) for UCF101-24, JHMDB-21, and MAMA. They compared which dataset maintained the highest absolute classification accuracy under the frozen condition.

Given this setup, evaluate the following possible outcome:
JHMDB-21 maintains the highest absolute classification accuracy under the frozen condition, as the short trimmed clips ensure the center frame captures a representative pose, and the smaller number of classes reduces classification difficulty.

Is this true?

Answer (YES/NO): NO